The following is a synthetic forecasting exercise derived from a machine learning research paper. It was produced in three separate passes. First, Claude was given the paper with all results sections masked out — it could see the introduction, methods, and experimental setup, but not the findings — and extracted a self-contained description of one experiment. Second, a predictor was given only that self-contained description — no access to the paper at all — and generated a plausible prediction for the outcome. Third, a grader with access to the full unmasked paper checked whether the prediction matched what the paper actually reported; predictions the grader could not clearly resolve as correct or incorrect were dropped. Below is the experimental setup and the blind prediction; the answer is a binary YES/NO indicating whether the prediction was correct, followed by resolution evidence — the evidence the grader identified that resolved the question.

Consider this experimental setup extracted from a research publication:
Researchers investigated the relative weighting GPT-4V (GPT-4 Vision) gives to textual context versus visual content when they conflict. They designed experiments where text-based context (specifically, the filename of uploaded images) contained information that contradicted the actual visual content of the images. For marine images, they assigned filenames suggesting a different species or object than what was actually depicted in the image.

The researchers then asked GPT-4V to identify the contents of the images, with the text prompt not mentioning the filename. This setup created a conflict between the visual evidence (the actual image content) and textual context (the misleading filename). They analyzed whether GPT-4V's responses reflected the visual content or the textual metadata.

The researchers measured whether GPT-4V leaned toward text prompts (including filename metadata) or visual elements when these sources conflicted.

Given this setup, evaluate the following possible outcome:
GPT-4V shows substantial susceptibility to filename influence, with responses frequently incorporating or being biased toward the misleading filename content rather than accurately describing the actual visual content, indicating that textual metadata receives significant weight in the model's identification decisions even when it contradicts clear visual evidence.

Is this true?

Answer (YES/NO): YES